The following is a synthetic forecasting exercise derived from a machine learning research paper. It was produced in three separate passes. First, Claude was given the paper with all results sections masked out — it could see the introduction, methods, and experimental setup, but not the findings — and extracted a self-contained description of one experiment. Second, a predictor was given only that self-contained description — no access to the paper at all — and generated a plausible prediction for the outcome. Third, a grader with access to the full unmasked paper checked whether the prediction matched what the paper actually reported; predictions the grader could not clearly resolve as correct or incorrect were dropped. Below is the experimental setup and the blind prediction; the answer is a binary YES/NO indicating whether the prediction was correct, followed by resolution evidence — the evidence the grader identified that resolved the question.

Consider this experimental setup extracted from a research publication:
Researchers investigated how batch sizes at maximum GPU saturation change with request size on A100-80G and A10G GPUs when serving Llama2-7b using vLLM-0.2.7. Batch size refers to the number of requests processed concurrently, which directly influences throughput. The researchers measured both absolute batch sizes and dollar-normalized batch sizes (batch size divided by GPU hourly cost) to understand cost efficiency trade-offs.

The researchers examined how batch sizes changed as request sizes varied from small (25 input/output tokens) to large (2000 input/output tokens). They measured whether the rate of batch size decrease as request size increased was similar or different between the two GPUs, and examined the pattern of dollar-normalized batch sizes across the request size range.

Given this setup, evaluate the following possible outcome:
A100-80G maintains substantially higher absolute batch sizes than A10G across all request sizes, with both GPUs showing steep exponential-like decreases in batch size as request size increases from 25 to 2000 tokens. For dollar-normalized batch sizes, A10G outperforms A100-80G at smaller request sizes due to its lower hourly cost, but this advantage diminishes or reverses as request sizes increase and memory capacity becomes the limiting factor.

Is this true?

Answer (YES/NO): NO